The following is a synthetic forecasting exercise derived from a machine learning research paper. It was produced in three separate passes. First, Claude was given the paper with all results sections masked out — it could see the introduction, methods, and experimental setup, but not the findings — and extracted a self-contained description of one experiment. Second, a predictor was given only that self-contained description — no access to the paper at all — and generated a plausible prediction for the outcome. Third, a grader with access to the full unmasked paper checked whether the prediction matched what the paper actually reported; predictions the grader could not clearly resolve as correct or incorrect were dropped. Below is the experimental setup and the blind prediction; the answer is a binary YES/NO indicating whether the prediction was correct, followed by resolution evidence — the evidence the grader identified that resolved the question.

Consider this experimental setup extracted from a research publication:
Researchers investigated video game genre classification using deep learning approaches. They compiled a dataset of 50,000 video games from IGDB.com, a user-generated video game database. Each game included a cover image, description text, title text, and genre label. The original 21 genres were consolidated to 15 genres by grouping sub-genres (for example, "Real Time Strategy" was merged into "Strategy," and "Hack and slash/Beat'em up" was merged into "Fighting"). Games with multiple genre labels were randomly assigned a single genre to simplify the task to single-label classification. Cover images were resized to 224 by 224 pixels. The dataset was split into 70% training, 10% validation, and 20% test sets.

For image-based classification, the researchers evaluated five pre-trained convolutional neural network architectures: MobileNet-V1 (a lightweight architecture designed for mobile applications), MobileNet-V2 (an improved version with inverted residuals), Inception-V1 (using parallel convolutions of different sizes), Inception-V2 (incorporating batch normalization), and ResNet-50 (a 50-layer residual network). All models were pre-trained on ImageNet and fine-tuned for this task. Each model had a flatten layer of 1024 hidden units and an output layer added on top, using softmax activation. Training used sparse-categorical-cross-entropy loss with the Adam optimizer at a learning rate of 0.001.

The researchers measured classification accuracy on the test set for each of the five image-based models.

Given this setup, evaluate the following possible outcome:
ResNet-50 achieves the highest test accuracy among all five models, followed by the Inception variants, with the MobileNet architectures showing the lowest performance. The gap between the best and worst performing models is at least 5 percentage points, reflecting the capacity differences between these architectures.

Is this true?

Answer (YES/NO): NO